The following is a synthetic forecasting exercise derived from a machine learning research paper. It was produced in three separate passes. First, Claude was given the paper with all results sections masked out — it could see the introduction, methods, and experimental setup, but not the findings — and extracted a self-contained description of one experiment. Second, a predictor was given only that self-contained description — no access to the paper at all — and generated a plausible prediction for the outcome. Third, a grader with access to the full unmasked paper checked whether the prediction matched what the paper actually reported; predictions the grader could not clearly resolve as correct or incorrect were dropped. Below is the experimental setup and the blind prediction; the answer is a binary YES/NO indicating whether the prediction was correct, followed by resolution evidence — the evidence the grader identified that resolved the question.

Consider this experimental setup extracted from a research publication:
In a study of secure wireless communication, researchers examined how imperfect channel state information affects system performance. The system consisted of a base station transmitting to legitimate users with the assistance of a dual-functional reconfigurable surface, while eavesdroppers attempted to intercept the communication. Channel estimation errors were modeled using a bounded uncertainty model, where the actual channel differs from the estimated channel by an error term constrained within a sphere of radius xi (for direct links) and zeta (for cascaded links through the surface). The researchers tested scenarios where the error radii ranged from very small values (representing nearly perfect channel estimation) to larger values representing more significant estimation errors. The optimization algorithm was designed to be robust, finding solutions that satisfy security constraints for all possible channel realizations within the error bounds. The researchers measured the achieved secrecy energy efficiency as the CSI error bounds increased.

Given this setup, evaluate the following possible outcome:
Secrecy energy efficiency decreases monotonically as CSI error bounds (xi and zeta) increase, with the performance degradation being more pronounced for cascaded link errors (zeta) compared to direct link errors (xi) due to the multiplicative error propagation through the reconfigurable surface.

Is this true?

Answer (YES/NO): NO